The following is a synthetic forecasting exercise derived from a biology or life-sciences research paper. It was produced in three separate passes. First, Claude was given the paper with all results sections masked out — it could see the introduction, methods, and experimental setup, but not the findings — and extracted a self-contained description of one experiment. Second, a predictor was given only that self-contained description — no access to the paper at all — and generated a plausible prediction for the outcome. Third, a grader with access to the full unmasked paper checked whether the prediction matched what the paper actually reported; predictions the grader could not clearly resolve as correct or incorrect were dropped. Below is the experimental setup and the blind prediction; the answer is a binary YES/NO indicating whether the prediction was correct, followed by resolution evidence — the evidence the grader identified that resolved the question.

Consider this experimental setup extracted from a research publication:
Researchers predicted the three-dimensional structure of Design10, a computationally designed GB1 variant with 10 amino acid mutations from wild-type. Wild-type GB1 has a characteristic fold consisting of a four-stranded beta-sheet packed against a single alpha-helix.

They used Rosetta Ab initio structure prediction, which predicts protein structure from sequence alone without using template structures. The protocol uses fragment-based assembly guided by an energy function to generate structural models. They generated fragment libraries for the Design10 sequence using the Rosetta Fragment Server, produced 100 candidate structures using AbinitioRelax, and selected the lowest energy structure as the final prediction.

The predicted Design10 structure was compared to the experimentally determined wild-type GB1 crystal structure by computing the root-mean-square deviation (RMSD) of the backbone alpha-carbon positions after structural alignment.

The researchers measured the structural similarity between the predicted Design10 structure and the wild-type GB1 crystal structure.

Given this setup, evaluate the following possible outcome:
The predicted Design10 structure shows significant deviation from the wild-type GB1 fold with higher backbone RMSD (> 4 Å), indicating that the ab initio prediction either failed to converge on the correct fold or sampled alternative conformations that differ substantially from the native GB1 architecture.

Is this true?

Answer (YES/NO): NO